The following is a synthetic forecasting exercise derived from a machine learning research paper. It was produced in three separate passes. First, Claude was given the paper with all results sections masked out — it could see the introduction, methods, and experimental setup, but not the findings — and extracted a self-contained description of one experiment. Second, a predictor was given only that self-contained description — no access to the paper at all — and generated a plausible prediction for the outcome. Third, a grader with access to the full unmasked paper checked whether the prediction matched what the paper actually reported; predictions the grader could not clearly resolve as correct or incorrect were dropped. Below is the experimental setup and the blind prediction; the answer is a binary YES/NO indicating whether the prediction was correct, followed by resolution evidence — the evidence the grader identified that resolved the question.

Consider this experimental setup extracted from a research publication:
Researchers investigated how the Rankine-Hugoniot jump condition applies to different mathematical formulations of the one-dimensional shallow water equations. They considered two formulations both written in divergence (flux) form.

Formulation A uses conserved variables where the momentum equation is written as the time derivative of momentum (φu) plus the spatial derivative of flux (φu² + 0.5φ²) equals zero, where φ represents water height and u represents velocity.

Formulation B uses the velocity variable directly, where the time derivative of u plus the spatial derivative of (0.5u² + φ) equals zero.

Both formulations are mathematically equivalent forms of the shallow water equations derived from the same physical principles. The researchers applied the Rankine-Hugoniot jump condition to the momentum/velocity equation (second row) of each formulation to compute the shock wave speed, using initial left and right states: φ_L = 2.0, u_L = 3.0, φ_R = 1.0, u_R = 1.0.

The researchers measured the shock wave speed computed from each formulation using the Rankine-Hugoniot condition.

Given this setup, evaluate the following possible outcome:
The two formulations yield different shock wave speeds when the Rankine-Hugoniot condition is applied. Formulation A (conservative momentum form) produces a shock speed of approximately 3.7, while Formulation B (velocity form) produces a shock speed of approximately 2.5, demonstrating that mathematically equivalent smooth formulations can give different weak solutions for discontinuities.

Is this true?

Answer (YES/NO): YES